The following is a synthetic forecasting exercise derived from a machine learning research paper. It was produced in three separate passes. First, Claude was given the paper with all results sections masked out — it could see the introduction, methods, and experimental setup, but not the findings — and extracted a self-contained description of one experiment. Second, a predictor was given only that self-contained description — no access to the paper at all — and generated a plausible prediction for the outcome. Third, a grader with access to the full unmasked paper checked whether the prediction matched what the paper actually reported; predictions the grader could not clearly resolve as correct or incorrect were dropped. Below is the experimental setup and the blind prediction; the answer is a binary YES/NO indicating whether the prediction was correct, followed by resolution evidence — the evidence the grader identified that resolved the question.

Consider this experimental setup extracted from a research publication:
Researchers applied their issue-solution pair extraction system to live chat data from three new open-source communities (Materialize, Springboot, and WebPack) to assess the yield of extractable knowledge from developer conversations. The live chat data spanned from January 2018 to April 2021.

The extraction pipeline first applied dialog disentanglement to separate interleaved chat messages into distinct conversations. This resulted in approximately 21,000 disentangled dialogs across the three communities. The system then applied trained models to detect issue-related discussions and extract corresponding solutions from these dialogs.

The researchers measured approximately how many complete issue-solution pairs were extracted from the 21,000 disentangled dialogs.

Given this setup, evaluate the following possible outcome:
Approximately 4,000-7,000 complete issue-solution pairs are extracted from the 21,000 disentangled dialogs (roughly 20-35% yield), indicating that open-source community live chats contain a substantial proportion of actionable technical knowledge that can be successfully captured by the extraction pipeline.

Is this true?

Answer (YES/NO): NO